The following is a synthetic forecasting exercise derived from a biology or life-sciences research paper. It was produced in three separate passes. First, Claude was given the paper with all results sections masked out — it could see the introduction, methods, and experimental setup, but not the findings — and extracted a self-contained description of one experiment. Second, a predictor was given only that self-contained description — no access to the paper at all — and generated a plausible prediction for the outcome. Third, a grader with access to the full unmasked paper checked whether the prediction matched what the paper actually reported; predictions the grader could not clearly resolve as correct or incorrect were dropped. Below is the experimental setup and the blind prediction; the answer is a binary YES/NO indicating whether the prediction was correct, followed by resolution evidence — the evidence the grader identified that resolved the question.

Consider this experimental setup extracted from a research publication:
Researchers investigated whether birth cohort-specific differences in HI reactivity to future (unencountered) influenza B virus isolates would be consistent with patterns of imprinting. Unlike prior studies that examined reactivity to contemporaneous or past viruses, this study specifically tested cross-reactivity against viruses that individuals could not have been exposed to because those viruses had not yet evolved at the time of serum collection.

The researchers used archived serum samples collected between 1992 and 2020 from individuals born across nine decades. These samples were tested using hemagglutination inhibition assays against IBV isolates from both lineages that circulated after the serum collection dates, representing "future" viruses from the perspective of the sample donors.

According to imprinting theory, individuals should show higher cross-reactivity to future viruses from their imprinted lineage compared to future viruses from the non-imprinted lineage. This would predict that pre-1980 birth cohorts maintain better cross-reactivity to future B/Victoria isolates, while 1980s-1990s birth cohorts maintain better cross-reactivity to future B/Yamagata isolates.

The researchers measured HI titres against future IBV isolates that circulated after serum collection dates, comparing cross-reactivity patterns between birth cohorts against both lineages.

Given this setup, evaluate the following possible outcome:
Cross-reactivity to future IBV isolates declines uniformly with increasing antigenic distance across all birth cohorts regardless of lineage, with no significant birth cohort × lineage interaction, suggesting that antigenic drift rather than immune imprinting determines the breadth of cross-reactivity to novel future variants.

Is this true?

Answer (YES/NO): NO